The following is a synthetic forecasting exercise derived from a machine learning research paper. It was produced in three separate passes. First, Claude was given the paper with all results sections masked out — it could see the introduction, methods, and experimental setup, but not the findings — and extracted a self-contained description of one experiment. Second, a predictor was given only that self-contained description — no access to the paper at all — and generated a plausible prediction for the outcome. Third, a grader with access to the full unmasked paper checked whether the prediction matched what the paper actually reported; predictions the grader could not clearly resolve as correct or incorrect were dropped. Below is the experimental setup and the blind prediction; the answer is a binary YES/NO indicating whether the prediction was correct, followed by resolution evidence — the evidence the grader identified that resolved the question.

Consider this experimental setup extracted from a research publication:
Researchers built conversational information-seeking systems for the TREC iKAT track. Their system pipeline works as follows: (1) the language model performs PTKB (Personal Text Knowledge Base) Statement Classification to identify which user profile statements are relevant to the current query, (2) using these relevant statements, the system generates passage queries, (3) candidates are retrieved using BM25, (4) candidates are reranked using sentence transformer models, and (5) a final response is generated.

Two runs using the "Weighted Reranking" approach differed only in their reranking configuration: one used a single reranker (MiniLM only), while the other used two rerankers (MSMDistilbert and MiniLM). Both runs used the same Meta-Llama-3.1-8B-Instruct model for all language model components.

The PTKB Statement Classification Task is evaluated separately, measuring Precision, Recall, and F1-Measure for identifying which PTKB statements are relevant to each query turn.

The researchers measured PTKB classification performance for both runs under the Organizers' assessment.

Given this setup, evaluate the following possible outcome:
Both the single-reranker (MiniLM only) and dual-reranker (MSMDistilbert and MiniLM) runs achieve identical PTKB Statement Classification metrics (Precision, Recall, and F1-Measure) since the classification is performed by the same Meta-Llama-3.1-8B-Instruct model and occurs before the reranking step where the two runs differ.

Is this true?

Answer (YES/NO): YES